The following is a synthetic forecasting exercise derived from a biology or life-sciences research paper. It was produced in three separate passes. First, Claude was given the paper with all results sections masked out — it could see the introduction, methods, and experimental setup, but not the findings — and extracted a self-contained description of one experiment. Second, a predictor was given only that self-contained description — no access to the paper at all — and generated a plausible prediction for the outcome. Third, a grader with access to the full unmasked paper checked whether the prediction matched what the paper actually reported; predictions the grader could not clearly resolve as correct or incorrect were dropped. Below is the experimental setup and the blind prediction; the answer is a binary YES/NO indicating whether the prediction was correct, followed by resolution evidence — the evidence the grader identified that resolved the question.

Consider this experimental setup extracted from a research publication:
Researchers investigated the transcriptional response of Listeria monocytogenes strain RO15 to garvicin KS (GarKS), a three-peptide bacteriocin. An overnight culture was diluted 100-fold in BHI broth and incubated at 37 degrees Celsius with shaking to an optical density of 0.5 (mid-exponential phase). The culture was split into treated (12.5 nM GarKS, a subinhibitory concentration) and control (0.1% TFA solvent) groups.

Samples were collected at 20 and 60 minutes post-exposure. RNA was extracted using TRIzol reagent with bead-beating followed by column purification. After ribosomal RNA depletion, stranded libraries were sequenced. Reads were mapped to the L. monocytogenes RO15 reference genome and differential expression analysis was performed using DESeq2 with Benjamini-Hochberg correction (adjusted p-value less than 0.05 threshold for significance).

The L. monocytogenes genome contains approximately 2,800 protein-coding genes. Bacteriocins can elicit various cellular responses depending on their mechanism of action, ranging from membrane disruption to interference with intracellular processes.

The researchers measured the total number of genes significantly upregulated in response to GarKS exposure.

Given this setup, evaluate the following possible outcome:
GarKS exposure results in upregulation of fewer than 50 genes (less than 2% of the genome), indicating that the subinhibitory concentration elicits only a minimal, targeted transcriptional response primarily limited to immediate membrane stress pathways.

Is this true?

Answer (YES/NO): YES